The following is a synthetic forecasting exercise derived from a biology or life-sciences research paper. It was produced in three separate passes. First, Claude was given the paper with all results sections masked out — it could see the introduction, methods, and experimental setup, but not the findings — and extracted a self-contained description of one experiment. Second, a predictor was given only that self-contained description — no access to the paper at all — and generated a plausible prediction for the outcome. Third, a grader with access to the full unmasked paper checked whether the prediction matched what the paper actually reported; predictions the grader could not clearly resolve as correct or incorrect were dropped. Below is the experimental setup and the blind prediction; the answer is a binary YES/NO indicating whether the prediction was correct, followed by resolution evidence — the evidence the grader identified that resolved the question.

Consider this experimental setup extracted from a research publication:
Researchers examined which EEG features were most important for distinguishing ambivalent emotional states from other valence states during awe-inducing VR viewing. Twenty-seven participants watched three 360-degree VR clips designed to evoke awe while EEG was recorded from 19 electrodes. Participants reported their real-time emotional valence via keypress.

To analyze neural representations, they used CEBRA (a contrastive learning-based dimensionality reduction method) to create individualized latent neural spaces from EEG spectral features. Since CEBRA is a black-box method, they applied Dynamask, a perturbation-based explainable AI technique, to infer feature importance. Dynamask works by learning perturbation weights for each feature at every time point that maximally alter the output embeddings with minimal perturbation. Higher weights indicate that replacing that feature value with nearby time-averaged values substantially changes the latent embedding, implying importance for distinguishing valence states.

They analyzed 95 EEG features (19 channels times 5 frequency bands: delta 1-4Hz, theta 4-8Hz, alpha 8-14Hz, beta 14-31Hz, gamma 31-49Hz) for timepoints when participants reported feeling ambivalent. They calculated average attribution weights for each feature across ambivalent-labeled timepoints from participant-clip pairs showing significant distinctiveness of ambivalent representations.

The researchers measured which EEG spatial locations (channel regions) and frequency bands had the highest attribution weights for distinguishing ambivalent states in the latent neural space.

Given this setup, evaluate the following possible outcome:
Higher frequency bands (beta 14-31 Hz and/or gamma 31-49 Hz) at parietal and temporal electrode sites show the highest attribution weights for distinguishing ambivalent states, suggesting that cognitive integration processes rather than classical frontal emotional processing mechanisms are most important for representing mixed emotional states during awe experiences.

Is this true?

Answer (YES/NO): NO